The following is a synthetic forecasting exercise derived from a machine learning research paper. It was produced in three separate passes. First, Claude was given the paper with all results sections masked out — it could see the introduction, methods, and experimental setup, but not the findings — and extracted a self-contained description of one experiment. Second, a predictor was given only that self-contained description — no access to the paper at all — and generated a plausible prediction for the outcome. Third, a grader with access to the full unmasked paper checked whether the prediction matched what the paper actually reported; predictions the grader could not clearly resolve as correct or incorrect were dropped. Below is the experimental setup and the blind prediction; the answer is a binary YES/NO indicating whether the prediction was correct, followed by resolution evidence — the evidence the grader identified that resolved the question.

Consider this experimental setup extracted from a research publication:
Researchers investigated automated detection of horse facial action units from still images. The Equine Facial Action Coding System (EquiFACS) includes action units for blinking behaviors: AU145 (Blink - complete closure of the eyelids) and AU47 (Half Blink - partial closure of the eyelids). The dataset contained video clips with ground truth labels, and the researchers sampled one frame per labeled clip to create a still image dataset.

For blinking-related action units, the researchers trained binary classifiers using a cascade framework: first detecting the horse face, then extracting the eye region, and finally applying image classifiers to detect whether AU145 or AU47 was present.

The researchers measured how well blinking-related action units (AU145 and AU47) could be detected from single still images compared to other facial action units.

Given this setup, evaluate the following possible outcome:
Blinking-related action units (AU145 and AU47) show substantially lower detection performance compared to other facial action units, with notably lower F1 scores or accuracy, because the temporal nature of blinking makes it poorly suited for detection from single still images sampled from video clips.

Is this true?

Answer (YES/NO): NO